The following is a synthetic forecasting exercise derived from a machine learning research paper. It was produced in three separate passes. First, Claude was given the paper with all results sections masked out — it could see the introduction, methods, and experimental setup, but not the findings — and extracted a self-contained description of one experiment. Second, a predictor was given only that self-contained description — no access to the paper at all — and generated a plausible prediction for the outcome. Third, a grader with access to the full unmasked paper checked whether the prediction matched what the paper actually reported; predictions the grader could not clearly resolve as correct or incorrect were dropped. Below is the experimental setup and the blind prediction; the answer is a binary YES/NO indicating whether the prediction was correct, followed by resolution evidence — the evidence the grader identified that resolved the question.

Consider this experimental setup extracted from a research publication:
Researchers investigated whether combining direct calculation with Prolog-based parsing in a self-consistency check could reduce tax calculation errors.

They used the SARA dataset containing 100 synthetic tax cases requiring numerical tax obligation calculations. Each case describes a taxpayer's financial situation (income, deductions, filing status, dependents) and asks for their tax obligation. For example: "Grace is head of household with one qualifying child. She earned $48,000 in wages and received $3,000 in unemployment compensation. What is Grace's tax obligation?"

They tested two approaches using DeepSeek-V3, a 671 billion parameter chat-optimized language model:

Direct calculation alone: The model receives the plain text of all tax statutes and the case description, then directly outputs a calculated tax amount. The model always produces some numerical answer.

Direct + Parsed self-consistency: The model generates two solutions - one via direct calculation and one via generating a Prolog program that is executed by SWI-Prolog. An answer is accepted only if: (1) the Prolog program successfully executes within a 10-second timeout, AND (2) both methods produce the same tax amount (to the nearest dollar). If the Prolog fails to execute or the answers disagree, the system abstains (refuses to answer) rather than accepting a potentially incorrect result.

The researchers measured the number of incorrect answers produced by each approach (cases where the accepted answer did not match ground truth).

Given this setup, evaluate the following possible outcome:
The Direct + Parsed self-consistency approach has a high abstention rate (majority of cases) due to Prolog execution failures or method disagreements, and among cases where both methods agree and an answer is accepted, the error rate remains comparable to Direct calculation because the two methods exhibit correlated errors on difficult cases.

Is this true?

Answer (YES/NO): NO